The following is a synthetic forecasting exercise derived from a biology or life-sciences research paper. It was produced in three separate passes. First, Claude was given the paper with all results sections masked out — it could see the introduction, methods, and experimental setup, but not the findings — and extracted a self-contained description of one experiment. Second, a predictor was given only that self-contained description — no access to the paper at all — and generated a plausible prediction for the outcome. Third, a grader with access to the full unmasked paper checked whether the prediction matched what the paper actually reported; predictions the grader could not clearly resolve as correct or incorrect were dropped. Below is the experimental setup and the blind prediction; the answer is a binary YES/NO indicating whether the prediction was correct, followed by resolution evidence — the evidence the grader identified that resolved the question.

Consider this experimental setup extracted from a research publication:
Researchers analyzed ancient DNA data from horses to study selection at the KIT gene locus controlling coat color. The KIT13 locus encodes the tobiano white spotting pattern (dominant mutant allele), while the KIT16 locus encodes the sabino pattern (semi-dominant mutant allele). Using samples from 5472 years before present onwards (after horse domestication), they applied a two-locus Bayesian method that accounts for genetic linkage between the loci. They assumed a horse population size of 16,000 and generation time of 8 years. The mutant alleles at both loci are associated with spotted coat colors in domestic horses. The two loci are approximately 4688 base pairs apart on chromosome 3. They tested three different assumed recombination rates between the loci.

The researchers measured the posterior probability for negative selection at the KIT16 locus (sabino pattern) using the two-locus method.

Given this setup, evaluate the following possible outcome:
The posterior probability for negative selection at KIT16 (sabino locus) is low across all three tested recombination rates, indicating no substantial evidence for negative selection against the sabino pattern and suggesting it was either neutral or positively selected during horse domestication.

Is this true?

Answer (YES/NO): NO